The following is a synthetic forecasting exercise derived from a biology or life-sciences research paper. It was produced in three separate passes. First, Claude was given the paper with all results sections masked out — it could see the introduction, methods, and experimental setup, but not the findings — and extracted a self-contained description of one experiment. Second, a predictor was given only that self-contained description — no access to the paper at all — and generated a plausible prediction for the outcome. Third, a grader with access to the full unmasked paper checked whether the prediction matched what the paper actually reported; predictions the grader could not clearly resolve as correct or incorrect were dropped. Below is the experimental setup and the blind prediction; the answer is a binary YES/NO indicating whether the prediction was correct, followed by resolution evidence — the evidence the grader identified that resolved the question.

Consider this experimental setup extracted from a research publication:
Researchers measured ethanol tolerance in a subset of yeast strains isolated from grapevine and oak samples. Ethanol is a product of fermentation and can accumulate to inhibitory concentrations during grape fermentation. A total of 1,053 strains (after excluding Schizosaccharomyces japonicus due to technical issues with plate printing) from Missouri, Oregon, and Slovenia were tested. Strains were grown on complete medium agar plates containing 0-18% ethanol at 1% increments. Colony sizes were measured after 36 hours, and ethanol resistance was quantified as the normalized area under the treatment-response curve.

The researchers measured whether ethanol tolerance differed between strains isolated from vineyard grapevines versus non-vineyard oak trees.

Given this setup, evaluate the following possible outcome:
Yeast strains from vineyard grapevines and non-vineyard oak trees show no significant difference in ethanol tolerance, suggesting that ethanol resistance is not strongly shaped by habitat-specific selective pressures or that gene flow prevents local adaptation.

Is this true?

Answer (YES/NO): NO